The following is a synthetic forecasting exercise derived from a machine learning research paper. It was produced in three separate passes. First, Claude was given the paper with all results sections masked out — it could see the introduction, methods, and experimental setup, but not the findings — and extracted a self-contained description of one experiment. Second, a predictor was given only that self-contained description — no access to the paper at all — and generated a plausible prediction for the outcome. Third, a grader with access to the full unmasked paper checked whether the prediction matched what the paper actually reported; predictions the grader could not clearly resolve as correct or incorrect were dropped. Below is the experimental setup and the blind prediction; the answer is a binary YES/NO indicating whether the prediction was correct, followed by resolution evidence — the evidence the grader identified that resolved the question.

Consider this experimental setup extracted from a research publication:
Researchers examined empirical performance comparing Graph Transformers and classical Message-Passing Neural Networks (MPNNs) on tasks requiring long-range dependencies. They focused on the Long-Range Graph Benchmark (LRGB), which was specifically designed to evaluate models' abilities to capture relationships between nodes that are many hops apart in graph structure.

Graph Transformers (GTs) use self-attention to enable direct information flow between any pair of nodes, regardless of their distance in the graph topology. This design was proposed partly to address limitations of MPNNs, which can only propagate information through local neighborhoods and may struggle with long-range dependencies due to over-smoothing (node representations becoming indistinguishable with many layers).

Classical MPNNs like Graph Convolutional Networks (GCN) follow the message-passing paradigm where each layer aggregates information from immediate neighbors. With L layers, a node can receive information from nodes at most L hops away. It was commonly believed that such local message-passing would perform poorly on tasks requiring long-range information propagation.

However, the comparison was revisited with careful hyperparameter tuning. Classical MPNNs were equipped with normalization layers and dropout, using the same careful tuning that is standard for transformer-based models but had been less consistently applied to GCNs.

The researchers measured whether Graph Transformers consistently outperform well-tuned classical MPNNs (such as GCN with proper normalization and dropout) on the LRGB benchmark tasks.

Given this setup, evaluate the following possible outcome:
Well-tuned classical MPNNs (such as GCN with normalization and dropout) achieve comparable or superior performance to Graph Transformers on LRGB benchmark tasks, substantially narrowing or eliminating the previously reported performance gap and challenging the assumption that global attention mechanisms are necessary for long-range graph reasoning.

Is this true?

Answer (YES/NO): YES